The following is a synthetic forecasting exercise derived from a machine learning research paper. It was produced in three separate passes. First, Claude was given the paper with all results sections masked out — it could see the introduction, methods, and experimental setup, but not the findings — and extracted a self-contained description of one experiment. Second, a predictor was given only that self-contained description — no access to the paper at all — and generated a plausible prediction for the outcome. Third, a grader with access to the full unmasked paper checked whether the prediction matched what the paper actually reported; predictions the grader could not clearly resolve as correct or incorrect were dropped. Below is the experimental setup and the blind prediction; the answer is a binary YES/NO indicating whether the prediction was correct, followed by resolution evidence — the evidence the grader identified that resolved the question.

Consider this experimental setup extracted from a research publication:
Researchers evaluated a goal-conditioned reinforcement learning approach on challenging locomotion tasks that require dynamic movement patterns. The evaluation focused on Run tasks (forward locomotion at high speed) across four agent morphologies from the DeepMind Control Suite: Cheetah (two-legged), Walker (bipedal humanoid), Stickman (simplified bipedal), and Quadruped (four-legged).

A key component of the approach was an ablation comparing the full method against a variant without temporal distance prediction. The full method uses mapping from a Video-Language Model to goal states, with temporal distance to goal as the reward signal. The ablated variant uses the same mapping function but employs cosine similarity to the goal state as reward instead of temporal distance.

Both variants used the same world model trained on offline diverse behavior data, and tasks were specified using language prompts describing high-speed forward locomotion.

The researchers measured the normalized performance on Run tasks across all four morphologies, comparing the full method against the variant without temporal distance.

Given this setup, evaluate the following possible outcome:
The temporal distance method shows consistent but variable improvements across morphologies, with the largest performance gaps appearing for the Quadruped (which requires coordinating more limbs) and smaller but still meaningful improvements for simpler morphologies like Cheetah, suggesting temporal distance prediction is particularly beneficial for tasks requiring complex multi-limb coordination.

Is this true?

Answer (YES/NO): NO